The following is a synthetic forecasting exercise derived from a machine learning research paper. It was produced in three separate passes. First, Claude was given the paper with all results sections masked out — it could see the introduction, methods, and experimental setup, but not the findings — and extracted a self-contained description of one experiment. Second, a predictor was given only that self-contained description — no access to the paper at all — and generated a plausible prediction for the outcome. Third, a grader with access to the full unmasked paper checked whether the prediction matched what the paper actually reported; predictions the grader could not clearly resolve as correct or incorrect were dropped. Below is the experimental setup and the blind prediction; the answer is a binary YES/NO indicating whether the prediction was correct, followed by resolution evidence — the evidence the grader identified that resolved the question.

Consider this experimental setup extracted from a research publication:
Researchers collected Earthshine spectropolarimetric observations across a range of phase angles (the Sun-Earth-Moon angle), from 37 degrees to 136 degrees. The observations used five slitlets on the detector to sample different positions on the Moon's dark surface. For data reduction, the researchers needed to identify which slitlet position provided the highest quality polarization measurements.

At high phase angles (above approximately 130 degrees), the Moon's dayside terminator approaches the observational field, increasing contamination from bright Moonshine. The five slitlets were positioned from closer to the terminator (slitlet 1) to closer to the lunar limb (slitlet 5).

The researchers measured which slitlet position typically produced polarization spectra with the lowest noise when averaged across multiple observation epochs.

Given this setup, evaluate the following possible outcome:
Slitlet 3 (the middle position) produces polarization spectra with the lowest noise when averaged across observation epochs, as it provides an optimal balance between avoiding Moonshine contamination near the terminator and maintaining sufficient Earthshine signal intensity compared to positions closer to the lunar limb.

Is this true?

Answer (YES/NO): NO